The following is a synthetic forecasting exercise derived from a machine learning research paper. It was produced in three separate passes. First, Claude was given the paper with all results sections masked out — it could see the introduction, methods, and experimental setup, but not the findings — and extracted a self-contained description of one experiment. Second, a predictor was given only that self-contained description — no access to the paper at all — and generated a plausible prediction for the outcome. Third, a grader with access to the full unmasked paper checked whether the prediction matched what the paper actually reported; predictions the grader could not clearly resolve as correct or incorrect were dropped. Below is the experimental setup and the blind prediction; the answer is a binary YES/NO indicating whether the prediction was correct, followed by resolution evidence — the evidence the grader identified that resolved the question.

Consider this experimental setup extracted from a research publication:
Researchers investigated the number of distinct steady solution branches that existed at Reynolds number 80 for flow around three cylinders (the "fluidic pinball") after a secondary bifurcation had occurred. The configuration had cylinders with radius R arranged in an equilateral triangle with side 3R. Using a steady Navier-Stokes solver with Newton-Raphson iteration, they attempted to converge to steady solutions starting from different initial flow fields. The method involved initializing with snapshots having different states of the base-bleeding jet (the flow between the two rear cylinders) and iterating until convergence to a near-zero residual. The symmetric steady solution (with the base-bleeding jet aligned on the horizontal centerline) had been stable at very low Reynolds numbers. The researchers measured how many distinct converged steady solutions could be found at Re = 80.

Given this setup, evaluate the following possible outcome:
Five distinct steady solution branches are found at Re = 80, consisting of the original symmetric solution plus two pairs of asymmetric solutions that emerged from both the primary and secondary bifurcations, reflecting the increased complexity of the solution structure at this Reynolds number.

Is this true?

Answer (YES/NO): NO